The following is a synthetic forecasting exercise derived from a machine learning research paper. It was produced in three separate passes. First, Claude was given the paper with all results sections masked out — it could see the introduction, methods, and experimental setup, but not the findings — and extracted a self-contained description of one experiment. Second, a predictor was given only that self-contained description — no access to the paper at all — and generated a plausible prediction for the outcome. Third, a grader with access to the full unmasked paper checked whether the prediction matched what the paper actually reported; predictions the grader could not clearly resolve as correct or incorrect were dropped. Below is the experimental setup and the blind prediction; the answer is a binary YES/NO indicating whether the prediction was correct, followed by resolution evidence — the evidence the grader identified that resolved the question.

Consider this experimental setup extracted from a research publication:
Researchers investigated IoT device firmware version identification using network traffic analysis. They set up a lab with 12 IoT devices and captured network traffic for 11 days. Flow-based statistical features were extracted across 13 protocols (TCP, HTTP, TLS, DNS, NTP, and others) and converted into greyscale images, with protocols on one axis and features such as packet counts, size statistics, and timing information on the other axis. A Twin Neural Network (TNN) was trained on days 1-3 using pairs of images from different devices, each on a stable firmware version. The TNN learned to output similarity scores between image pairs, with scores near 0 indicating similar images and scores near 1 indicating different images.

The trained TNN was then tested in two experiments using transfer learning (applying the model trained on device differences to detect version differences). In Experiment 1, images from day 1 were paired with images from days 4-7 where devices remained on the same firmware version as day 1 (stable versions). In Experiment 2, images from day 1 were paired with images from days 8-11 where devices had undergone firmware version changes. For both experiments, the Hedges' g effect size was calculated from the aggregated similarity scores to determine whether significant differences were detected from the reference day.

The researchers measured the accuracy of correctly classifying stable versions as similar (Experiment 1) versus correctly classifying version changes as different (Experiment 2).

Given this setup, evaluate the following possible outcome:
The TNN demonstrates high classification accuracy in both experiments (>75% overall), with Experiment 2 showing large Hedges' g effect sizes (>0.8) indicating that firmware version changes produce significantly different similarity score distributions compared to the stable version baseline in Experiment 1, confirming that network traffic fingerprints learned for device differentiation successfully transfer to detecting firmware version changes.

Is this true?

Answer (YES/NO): NO